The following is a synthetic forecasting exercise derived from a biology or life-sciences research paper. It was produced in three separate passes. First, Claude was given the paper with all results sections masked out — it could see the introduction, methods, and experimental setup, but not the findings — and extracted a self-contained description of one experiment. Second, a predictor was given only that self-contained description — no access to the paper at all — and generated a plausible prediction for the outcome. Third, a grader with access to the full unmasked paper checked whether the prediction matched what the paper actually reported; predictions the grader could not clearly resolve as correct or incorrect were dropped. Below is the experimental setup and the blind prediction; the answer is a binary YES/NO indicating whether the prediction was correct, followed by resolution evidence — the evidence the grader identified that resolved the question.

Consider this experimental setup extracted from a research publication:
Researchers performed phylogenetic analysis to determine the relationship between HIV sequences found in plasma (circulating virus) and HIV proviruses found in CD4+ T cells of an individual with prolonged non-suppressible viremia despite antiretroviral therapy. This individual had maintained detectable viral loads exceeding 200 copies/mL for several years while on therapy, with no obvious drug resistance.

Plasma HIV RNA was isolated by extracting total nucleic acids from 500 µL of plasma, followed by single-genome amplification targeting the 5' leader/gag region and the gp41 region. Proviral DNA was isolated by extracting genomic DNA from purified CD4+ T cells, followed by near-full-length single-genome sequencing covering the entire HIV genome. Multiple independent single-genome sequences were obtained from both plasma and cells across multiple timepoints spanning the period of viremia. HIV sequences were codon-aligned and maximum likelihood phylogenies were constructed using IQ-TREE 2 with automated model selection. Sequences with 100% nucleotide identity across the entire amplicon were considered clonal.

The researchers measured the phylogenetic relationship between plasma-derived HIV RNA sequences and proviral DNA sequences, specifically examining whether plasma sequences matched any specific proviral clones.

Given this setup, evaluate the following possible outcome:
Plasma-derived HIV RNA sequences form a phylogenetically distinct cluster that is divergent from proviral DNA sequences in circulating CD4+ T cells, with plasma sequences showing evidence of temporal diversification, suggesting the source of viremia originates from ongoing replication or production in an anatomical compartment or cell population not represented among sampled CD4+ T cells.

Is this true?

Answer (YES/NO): NO